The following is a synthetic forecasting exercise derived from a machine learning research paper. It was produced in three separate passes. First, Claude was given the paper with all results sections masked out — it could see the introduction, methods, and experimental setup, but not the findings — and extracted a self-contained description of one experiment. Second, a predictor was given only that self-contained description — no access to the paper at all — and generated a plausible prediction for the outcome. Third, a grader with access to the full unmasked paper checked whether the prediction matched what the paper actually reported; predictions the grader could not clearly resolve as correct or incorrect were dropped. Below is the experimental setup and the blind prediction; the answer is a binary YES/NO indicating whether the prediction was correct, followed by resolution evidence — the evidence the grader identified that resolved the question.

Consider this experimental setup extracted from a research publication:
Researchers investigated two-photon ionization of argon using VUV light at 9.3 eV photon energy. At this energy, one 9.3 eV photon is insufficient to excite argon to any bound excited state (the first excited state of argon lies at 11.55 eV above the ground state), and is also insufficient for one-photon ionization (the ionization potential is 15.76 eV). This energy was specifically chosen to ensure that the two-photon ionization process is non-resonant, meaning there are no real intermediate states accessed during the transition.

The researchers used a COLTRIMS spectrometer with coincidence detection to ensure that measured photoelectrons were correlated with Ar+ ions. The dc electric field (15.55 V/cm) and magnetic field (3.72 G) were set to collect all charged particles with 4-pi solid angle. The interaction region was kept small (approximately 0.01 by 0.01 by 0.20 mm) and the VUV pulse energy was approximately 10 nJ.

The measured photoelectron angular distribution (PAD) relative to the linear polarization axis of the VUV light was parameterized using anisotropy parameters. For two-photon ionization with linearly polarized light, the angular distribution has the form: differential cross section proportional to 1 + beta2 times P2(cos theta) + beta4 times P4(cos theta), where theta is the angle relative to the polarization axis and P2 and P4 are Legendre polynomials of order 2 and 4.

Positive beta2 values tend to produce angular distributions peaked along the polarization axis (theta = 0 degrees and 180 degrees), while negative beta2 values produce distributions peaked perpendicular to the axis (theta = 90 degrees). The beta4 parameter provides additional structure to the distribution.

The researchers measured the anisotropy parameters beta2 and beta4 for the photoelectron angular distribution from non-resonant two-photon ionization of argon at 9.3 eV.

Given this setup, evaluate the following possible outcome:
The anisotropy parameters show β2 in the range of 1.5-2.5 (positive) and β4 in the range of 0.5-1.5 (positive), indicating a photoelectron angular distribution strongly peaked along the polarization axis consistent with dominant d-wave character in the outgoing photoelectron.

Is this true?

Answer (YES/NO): NO